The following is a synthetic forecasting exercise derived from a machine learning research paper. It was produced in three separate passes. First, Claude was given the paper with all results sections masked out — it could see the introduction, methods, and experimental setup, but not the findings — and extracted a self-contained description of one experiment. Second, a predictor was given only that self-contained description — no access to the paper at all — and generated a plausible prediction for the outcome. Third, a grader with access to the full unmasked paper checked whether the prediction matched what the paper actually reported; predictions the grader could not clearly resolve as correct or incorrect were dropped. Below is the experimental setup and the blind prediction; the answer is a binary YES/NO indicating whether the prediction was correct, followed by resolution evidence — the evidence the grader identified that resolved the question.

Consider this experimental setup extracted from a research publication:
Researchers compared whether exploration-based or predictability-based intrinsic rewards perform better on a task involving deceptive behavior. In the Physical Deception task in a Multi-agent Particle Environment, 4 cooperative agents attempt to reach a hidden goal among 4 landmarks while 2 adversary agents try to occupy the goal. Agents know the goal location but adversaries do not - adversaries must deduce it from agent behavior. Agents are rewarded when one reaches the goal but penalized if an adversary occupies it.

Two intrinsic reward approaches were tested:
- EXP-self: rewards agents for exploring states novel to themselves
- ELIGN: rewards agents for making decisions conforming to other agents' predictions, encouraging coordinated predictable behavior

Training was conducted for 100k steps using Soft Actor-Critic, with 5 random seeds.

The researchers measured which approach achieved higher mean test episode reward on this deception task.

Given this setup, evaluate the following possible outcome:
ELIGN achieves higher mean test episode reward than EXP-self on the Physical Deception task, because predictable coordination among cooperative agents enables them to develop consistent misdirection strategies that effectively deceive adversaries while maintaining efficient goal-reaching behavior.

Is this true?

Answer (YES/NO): YES